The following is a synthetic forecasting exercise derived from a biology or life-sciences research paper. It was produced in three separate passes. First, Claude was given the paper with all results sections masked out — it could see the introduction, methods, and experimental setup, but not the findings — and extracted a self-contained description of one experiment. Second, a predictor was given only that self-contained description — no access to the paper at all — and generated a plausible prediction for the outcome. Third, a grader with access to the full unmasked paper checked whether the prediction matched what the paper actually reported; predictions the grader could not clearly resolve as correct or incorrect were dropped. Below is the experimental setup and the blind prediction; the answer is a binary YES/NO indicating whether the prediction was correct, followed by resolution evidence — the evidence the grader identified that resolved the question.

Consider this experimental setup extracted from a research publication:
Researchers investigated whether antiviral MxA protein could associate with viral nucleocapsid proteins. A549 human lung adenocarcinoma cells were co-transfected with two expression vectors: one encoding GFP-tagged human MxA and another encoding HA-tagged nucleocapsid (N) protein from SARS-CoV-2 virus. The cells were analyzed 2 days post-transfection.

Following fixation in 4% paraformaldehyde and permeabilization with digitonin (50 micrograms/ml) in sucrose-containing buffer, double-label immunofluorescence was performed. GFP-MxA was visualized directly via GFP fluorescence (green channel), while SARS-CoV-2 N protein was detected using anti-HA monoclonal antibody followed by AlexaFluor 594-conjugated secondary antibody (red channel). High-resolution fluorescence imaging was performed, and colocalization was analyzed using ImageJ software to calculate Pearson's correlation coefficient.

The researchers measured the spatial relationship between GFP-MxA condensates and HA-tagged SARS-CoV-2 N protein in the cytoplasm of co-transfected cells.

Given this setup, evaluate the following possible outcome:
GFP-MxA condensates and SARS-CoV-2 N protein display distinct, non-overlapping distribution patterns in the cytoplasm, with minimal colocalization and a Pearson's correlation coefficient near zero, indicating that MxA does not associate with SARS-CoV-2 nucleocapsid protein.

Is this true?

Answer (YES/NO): YES